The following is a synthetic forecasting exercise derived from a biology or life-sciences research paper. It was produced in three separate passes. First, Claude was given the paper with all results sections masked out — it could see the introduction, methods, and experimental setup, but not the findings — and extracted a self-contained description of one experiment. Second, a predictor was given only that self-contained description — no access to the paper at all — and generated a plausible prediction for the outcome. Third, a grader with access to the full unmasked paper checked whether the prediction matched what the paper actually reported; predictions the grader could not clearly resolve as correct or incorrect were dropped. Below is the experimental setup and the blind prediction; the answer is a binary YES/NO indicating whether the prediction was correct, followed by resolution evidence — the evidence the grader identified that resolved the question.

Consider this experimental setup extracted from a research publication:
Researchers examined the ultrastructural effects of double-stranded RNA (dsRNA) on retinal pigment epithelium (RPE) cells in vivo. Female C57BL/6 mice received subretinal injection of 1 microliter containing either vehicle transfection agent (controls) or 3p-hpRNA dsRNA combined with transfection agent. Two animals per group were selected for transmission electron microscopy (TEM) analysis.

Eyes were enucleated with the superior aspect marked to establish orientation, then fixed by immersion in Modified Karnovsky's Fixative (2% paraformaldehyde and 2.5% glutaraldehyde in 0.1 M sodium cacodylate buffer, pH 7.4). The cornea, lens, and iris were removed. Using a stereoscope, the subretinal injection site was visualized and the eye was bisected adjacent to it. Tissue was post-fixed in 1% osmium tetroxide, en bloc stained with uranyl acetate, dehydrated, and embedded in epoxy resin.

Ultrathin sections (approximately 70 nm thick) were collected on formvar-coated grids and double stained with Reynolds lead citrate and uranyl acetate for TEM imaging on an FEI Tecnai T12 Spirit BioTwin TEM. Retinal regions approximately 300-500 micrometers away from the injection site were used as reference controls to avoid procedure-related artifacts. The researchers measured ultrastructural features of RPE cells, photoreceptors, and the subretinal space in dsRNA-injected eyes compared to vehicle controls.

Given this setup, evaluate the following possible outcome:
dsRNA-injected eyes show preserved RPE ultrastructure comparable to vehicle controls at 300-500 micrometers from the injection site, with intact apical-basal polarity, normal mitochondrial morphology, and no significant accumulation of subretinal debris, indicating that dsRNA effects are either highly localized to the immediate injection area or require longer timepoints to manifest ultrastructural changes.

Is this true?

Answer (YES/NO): NO